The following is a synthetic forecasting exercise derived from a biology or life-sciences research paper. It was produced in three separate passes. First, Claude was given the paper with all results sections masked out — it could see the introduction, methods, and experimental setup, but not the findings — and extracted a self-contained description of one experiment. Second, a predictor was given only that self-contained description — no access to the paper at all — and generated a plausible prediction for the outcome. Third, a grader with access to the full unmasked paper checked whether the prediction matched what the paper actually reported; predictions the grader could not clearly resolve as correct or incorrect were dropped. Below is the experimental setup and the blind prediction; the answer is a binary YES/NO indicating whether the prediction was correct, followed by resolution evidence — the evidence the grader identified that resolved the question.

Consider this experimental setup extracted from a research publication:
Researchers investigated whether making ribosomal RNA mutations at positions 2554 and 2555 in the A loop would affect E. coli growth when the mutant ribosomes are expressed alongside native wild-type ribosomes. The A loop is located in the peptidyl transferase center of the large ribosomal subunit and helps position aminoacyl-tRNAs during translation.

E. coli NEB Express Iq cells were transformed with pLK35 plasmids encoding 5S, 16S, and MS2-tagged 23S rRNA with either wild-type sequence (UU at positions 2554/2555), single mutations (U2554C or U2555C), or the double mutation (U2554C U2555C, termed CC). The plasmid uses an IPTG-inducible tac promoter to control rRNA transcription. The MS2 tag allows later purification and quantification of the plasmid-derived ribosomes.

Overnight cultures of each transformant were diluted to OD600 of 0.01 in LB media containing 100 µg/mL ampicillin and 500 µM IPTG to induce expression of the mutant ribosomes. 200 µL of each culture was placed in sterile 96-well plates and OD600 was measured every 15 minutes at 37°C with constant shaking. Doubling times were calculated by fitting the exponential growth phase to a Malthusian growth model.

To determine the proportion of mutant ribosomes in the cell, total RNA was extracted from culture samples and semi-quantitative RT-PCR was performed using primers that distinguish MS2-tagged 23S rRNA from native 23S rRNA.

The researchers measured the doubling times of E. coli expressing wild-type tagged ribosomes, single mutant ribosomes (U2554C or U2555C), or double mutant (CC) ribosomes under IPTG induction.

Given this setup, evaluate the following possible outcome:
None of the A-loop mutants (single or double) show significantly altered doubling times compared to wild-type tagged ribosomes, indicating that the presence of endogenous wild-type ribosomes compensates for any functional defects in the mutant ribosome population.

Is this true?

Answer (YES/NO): NO